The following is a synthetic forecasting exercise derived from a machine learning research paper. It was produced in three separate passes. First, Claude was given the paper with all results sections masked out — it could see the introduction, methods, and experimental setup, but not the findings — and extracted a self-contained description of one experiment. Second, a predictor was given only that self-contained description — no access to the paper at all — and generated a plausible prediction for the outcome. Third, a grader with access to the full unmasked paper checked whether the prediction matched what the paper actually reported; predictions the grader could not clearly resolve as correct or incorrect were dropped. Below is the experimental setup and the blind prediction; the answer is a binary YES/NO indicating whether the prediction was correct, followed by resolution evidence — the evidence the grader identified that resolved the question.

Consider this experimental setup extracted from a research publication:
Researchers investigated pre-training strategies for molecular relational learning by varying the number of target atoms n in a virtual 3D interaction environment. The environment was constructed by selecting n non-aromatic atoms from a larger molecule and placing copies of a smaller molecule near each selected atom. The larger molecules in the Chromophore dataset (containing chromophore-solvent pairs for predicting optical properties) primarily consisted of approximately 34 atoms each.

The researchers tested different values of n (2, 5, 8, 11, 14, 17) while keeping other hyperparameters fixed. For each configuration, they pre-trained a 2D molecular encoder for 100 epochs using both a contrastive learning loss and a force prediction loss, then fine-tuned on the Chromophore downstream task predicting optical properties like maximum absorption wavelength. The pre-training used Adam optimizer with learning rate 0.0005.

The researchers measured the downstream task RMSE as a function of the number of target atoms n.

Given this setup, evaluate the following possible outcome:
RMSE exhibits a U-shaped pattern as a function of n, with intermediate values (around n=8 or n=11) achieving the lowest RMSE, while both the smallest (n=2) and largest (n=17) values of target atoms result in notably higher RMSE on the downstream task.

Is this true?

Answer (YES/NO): NO